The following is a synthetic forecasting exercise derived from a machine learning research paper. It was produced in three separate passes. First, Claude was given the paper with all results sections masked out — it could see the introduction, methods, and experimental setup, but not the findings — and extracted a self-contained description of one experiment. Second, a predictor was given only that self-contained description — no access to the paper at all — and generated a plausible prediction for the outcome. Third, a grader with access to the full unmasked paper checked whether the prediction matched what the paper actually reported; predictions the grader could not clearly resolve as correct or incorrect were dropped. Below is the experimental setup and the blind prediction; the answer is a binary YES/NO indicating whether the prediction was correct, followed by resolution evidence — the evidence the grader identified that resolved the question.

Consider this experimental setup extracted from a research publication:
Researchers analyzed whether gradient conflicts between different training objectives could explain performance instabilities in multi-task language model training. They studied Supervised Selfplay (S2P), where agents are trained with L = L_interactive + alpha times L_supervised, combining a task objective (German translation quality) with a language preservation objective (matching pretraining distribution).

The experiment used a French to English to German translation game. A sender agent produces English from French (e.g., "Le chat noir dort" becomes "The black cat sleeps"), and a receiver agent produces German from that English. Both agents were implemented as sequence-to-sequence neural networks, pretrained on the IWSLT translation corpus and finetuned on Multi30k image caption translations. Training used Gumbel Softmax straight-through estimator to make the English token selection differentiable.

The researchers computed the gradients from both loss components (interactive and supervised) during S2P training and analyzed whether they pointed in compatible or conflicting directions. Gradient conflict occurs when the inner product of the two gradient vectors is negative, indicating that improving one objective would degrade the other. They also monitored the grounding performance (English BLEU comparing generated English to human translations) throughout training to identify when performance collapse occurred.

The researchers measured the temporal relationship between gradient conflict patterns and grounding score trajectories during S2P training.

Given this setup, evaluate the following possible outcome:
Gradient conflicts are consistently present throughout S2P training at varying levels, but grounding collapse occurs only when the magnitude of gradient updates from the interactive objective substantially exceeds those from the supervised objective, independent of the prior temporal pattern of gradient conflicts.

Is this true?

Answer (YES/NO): NO